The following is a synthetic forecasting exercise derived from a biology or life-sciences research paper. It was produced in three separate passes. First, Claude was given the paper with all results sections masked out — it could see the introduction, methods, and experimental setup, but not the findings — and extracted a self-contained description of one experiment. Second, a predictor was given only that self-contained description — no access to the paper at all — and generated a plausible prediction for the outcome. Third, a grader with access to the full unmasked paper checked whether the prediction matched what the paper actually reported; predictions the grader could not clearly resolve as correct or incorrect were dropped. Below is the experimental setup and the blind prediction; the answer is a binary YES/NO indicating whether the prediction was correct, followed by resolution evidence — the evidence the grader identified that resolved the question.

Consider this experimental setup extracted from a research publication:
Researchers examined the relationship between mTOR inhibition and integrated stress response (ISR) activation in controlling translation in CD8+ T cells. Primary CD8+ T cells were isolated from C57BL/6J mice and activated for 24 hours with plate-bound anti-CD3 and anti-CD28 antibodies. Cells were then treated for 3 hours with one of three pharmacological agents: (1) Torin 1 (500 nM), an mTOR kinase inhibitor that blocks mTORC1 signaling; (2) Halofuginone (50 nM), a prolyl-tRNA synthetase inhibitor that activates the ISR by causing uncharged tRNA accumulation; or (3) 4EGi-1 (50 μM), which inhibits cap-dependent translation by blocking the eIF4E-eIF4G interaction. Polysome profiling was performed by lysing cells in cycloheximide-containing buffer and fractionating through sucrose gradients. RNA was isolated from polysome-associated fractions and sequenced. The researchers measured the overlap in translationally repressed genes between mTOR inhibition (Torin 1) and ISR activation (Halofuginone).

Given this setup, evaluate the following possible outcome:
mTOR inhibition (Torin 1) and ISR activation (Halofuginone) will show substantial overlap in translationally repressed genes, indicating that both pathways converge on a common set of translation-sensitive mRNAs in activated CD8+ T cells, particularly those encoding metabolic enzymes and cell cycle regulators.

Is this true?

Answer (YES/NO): NO